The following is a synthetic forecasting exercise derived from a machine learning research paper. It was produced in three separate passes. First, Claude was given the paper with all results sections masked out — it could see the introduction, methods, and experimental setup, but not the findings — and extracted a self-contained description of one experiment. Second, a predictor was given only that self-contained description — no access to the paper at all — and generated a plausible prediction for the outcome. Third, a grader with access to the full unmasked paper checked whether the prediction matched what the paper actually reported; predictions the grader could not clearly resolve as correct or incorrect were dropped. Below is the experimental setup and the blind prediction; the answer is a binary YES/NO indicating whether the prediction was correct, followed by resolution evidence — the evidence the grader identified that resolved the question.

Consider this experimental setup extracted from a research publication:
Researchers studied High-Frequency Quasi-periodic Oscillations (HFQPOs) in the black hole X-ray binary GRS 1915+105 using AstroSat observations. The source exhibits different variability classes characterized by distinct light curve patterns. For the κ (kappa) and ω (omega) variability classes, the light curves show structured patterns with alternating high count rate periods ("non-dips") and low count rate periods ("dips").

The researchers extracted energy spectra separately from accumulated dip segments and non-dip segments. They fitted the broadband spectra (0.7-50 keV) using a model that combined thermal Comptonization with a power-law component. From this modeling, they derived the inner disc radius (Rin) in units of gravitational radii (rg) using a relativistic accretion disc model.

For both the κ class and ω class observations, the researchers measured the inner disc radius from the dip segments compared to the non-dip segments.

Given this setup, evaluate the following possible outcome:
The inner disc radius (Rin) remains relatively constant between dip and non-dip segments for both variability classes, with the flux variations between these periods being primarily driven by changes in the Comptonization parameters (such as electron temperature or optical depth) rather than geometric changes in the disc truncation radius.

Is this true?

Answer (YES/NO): NO